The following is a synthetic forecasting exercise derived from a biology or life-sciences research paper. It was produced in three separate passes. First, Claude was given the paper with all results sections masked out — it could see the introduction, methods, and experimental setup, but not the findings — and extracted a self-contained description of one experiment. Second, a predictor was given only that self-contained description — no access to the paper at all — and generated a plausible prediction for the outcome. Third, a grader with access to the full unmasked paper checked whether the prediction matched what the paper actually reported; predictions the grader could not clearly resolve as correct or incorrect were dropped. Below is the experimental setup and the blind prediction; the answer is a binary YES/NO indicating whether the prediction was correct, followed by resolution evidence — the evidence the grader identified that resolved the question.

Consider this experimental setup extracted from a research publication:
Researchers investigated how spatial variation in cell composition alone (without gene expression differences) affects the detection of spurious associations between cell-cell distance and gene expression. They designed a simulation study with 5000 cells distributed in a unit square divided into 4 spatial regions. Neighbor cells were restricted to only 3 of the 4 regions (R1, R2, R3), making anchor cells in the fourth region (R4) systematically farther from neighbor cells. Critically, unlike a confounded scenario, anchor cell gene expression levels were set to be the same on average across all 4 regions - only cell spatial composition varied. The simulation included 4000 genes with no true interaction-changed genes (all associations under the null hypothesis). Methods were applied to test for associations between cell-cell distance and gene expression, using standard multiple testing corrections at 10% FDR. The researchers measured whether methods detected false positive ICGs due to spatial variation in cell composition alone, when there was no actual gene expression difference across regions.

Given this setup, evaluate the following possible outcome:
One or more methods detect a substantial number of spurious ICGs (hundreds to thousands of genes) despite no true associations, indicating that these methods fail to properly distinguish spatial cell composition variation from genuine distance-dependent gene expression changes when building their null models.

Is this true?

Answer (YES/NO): NO